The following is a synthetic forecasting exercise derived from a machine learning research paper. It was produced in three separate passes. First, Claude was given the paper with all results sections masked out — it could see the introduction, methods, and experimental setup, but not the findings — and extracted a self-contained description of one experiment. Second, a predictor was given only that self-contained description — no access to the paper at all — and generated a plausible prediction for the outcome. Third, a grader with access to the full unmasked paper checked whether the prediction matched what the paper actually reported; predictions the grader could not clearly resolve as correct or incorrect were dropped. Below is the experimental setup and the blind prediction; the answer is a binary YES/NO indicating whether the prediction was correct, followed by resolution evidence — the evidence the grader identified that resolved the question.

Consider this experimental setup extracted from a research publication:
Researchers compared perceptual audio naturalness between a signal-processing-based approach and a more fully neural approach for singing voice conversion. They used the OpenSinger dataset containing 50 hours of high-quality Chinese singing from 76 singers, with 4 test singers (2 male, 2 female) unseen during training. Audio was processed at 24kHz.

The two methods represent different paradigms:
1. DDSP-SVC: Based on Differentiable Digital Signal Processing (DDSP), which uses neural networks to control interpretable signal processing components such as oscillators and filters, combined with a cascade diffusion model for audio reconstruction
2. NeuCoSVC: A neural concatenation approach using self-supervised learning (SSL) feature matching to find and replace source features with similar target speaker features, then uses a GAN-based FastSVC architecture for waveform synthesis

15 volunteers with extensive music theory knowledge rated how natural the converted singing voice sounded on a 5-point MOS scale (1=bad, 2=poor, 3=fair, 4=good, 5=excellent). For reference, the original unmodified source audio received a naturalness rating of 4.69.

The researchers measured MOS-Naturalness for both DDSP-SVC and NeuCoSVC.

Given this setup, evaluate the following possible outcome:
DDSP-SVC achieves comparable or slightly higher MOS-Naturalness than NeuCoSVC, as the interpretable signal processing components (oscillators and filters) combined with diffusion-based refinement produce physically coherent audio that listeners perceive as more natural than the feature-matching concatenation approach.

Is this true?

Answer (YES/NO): NO